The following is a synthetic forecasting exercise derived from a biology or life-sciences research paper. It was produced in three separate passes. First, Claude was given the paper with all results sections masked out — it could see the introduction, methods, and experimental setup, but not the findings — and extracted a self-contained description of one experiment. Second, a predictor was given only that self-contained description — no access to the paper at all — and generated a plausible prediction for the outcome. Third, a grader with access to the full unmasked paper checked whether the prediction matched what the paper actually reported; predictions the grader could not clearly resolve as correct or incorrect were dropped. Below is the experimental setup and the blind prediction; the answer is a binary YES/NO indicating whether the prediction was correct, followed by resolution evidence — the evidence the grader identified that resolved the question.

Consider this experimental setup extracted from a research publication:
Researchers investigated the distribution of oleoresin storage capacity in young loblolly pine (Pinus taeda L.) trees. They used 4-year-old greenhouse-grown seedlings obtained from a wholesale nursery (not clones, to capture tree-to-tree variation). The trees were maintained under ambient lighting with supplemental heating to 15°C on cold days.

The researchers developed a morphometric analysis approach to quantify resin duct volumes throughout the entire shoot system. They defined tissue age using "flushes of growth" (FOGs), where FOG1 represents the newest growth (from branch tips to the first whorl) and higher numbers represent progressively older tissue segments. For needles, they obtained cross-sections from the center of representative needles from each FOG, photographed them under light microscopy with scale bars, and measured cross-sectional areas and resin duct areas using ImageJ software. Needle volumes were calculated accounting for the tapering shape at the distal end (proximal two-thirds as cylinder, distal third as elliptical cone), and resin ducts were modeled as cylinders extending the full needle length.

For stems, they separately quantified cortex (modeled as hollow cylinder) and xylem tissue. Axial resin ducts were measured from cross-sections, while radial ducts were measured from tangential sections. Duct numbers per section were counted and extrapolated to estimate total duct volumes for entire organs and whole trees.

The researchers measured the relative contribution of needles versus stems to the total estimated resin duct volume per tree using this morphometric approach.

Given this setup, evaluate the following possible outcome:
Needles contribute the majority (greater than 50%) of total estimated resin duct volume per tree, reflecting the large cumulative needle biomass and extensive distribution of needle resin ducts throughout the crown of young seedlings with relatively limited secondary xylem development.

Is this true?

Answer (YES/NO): YES